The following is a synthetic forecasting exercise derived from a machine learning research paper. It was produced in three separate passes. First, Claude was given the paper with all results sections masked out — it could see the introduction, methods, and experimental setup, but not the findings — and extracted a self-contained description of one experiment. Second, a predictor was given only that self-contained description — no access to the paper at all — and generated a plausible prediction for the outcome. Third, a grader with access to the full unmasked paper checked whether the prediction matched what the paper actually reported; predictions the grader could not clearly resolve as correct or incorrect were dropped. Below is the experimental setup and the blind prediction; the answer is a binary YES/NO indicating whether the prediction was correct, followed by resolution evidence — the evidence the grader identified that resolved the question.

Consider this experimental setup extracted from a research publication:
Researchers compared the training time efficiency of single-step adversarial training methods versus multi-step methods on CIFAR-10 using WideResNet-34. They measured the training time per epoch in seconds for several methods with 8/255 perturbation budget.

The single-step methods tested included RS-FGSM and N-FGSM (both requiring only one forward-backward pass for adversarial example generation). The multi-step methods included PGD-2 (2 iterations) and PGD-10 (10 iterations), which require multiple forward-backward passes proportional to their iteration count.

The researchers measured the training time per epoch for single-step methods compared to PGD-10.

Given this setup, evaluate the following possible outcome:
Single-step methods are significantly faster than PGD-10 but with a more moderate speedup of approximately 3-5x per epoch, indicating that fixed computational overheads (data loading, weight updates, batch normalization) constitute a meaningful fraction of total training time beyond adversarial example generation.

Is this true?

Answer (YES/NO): NO